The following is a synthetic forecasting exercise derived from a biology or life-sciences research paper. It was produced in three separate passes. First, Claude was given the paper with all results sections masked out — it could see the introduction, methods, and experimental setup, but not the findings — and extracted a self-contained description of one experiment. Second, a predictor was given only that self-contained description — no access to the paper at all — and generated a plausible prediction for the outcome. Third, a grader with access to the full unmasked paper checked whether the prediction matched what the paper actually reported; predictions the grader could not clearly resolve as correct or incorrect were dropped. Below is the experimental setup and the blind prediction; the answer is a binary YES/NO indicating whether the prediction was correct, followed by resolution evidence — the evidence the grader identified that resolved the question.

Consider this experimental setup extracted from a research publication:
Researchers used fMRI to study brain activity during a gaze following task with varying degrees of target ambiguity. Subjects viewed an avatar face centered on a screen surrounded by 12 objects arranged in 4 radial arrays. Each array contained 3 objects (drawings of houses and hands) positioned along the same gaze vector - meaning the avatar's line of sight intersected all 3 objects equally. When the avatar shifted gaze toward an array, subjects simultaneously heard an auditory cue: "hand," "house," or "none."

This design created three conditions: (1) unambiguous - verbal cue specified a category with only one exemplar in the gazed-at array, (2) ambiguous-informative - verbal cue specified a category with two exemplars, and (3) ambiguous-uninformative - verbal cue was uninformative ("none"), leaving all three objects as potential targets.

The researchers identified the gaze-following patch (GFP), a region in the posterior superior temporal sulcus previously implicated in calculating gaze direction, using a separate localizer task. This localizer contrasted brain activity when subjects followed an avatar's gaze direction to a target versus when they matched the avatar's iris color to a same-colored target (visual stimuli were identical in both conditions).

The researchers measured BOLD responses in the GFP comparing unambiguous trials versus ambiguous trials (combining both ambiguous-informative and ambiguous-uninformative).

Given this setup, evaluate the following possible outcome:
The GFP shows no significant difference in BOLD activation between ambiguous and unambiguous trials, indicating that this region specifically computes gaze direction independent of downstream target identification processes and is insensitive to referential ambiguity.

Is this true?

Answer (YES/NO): YES